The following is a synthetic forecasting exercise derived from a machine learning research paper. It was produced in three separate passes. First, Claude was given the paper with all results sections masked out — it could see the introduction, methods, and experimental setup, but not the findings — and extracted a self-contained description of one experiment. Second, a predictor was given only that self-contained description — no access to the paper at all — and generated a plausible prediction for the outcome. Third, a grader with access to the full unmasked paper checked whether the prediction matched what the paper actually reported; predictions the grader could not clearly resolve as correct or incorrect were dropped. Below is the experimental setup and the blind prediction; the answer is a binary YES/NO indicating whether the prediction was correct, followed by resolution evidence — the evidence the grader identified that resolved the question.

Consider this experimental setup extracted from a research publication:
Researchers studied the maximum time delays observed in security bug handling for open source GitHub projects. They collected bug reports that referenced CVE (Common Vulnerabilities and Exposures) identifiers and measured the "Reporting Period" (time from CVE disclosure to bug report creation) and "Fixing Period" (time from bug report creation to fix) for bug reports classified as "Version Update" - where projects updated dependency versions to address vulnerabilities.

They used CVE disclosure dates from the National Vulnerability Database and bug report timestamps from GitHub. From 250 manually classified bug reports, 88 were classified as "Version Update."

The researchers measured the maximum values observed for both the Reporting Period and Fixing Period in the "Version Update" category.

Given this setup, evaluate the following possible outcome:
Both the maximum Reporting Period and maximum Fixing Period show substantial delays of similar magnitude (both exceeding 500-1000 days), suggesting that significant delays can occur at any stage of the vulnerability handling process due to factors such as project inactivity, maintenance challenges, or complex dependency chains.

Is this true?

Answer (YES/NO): YES